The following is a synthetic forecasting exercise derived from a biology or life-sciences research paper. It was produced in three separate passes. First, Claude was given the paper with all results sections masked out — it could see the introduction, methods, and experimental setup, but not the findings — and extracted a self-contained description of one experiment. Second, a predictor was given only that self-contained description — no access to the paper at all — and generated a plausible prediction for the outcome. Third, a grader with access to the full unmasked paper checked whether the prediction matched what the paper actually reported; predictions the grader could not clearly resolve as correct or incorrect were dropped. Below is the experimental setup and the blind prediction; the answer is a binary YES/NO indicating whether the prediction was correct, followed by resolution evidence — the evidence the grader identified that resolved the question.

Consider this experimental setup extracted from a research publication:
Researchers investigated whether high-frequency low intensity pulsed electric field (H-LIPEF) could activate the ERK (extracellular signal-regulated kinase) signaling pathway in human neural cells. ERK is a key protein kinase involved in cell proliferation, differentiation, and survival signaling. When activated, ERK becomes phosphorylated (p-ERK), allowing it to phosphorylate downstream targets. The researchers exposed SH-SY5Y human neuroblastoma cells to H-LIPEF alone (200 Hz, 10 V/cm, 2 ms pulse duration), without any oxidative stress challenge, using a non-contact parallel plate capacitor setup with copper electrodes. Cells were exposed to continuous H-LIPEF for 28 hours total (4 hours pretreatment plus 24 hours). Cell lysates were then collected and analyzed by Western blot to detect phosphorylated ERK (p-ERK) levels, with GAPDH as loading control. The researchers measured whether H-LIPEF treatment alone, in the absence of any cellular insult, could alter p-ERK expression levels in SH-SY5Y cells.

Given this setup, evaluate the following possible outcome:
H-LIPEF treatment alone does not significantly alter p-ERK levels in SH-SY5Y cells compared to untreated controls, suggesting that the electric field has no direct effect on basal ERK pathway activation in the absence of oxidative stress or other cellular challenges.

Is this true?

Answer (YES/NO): NO